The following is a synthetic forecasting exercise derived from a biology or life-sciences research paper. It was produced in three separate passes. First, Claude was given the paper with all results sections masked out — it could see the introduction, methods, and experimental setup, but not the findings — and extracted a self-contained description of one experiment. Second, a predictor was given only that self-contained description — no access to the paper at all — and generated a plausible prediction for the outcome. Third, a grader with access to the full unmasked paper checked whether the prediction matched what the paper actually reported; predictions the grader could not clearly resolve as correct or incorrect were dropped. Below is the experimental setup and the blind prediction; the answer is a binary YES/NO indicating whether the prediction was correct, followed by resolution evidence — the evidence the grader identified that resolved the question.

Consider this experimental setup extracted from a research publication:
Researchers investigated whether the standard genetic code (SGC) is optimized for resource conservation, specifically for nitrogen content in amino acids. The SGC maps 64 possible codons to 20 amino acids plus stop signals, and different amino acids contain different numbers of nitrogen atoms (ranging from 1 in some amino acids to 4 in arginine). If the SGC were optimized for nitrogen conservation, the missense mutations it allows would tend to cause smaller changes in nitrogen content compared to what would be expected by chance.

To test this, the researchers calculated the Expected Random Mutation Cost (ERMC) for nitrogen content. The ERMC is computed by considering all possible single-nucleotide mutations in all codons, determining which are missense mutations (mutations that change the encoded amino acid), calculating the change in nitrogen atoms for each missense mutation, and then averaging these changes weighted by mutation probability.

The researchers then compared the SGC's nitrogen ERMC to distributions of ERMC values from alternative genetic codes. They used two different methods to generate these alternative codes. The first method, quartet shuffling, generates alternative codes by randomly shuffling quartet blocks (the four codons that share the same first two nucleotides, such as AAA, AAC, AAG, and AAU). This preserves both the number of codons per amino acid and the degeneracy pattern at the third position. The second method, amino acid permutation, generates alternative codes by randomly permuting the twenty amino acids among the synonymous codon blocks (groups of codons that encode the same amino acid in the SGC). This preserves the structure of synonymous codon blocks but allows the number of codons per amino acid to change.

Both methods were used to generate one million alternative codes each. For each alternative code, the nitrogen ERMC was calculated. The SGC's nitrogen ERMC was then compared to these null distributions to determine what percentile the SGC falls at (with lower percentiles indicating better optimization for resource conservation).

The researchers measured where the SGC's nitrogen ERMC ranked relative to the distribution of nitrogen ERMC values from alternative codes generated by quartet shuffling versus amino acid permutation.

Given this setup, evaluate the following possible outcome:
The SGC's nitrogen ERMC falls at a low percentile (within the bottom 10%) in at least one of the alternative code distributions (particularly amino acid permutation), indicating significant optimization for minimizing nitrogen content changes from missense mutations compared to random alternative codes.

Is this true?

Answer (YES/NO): NO